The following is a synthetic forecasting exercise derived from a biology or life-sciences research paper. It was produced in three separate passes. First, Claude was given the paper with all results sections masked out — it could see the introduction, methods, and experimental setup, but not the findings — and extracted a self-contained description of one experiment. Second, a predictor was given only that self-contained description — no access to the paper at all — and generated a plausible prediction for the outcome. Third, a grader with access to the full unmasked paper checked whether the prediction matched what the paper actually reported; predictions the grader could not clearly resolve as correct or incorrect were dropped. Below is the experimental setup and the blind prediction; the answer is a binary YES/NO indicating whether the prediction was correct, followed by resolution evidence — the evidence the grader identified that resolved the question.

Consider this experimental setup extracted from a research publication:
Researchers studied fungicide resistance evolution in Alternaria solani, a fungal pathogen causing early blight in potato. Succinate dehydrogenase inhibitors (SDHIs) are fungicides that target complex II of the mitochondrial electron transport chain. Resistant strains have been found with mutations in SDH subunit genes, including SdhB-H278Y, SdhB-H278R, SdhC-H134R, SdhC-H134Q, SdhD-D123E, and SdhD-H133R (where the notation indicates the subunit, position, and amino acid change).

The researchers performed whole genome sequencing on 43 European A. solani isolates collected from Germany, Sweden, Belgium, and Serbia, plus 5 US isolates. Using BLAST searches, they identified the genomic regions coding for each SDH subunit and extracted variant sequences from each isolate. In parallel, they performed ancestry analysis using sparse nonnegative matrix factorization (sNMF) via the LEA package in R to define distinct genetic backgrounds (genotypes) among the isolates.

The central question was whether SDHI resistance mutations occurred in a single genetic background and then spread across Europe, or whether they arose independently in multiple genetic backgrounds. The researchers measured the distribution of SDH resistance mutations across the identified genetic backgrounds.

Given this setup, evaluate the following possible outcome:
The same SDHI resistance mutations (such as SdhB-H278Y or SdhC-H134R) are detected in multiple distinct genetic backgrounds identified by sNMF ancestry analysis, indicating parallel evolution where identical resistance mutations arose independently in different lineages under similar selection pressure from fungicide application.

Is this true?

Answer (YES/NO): YES